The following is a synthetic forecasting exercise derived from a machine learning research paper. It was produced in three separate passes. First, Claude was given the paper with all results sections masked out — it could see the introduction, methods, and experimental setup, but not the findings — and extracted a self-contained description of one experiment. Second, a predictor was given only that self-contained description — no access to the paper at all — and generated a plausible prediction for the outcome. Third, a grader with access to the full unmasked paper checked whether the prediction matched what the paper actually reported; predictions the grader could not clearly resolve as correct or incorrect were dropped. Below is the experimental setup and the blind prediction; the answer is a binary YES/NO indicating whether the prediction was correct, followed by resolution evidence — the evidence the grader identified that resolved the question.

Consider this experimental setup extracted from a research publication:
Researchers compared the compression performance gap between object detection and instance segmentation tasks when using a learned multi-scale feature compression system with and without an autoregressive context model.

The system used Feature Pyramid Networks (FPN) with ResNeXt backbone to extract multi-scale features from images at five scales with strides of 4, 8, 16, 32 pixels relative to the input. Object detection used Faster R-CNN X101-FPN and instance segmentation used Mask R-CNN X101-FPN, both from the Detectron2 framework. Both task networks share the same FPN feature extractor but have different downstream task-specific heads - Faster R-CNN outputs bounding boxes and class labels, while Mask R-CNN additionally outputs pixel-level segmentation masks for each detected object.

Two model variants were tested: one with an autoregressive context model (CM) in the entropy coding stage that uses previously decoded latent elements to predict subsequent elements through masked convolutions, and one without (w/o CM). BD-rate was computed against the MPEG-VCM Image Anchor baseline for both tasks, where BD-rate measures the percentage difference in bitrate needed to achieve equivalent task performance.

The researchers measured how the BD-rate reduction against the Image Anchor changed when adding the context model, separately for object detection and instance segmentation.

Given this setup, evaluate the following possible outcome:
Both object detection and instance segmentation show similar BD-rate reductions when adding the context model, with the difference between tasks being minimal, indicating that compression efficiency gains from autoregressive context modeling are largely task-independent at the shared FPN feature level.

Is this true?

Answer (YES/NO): NO